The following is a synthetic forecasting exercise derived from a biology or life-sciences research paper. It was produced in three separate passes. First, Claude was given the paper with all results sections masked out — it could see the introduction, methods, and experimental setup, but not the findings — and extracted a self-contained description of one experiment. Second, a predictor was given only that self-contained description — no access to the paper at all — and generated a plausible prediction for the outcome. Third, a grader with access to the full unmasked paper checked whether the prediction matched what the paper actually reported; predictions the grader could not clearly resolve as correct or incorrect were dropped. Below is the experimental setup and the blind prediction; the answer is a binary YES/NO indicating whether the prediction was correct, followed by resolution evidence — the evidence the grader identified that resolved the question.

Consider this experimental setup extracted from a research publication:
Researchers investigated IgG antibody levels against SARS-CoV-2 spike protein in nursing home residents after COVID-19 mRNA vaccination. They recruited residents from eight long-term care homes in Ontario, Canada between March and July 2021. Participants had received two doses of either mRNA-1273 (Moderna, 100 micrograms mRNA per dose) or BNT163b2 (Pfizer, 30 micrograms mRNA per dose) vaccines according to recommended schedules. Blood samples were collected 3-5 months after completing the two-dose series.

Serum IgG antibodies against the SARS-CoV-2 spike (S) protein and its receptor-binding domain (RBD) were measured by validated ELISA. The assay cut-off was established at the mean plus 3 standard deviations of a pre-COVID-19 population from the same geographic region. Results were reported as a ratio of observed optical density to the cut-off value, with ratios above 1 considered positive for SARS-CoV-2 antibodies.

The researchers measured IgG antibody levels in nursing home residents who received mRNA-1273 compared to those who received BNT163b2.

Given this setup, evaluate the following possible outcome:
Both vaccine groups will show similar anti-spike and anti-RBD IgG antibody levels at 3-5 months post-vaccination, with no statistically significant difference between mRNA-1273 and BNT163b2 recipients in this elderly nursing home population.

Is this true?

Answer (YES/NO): NO